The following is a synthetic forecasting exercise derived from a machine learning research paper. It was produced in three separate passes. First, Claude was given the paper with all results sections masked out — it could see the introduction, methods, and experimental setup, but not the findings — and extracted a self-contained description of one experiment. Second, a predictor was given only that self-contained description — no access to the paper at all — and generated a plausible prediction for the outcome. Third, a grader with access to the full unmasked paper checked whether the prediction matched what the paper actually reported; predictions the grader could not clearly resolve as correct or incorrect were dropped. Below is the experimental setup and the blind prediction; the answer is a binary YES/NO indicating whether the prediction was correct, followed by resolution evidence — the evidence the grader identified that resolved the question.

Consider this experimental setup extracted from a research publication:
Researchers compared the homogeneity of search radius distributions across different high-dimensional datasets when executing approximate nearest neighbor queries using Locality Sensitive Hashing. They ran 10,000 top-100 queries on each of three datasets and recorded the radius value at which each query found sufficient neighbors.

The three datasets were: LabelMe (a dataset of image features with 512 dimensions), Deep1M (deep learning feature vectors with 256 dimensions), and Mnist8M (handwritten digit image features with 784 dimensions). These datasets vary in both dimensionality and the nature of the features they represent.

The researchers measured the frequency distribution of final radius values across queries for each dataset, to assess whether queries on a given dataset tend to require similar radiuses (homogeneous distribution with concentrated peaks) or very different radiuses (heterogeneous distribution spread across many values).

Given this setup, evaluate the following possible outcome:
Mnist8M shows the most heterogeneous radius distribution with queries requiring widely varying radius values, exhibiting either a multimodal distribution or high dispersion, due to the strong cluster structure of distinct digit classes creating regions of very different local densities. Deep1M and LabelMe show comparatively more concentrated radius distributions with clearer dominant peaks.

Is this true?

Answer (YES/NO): NO